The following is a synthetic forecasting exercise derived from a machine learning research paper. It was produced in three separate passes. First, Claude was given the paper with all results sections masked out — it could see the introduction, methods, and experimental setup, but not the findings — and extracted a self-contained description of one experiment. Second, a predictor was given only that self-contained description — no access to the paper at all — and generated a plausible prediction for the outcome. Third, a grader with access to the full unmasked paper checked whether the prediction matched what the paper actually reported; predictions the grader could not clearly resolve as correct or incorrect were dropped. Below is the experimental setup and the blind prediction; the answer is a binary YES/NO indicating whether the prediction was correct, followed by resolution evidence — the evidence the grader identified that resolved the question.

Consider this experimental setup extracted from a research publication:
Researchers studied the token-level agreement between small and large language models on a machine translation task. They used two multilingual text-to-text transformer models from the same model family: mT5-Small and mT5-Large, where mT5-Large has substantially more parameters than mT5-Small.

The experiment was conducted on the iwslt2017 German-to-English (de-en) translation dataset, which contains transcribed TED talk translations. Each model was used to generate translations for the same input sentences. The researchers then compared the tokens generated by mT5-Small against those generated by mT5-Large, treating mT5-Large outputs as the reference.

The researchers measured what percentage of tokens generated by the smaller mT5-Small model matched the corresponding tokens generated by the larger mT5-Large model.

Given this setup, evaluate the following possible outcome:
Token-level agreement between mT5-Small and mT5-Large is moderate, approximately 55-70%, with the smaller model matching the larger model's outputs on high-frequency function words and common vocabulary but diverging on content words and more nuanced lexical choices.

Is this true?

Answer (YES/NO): NO